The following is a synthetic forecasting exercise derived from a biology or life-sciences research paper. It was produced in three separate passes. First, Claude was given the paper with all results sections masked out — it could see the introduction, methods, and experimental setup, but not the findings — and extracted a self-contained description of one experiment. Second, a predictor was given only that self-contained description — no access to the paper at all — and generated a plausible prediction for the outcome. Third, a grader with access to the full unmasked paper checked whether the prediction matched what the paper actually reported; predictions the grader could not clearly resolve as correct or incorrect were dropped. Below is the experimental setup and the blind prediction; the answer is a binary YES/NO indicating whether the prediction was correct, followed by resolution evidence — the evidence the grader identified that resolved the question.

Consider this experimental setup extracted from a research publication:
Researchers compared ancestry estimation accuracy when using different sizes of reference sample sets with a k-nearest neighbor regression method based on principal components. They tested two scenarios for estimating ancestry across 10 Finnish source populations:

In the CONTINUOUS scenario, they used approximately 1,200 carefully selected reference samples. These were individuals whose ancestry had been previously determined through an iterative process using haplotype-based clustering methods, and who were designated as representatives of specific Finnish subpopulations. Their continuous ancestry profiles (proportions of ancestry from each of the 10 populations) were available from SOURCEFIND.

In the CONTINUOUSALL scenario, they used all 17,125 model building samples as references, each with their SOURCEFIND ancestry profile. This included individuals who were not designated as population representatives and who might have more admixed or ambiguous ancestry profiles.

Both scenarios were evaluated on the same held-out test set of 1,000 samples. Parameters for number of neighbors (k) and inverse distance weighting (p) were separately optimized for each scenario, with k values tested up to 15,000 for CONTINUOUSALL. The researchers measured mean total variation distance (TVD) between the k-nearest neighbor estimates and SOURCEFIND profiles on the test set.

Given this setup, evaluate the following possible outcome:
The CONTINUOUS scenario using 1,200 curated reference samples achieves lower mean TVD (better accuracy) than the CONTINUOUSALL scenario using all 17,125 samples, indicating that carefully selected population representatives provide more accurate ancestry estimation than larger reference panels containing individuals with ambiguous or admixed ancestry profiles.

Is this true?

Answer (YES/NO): NO